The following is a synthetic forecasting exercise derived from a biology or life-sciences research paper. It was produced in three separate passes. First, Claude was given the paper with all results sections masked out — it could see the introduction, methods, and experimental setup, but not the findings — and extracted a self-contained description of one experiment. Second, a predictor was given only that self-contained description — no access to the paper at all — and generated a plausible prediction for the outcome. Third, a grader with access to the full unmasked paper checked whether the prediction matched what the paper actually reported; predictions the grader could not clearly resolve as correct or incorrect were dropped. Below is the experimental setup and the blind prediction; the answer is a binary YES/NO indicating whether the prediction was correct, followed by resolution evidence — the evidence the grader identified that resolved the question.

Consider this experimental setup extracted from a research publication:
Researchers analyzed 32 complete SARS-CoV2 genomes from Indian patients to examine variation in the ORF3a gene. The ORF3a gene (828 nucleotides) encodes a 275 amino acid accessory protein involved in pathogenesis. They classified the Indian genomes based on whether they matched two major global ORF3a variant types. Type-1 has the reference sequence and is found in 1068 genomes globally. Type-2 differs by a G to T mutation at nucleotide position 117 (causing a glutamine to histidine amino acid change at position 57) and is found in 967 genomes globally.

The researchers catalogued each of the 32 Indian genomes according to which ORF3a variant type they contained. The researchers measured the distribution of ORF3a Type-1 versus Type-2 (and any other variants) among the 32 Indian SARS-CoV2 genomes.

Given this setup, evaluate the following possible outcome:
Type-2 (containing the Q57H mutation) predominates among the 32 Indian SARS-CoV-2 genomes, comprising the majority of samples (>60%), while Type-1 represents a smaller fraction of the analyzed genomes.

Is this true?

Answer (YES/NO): NO